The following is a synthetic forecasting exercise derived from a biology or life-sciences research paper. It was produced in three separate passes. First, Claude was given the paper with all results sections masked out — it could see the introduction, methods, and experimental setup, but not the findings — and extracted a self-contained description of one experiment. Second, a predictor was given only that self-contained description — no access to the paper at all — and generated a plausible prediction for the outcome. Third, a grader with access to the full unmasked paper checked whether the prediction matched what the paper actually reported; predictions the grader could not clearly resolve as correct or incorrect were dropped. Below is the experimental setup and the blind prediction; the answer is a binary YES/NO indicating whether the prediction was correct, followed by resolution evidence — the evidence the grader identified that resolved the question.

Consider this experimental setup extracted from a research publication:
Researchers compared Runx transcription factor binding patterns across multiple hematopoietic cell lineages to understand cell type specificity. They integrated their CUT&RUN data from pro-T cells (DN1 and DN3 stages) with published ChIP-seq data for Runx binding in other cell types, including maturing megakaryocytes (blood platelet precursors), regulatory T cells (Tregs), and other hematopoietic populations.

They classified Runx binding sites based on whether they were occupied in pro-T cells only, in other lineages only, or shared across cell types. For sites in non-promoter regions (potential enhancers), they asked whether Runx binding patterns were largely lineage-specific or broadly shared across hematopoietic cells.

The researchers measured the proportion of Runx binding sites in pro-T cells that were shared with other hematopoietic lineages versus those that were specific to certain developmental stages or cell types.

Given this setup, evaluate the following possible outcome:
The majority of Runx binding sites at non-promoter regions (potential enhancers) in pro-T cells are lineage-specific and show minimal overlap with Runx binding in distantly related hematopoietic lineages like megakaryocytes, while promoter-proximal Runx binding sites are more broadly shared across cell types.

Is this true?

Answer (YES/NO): NO